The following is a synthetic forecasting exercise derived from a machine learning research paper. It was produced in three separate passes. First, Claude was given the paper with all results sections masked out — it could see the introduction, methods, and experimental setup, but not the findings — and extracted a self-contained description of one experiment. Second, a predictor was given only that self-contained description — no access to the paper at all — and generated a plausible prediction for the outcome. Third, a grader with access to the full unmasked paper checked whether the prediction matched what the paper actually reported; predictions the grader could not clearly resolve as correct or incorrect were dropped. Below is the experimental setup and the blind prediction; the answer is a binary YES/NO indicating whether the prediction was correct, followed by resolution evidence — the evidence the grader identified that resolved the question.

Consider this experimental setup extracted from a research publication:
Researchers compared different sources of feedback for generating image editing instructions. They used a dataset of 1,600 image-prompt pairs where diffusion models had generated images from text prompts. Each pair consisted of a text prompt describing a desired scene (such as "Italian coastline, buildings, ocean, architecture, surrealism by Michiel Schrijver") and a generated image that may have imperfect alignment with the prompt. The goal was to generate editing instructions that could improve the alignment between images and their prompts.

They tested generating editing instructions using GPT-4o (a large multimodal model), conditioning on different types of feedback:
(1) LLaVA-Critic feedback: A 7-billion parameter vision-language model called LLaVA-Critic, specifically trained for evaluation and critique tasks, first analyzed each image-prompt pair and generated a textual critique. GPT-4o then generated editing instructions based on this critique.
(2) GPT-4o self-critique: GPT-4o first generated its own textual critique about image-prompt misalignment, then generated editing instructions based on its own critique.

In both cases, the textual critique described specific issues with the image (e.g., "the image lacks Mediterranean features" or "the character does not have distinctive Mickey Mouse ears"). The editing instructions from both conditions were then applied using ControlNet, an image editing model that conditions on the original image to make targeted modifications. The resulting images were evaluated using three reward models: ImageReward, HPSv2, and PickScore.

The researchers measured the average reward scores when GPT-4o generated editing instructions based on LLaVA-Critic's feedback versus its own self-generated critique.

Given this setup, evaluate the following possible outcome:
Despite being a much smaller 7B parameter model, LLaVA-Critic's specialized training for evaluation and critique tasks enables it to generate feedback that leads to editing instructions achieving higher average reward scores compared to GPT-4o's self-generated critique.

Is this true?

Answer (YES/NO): YES